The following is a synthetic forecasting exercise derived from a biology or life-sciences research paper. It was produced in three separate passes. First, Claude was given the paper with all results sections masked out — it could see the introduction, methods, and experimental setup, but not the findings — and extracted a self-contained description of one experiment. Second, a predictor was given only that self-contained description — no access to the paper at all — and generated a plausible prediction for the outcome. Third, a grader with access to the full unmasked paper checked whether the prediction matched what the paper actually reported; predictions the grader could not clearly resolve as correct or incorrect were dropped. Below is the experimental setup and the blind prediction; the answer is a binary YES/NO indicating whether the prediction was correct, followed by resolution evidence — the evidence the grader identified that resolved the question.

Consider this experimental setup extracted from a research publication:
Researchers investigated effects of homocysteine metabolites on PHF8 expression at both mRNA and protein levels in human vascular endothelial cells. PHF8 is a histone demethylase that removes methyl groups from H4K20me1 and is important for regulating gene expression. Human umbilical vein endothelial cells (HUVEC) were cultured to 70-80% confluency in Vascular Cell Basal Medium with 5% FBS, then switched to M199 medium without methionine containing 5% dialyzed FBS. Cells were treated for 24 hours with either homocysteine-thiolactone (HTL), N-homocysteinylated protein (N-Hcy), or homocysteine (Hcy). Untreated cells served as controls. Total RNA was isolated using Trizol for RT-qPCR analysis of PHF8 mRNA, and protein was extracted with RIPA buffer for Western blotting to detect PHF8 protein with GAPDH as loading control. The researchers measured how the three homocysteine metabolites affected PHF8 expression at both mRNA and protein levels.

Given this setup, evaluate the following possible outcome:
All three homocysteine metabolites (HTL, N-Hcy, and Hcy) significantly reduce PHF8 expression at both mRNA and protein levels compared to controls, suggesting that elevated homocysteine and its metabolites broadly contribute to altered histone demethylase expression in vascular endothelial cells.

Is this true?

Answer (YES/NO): YES